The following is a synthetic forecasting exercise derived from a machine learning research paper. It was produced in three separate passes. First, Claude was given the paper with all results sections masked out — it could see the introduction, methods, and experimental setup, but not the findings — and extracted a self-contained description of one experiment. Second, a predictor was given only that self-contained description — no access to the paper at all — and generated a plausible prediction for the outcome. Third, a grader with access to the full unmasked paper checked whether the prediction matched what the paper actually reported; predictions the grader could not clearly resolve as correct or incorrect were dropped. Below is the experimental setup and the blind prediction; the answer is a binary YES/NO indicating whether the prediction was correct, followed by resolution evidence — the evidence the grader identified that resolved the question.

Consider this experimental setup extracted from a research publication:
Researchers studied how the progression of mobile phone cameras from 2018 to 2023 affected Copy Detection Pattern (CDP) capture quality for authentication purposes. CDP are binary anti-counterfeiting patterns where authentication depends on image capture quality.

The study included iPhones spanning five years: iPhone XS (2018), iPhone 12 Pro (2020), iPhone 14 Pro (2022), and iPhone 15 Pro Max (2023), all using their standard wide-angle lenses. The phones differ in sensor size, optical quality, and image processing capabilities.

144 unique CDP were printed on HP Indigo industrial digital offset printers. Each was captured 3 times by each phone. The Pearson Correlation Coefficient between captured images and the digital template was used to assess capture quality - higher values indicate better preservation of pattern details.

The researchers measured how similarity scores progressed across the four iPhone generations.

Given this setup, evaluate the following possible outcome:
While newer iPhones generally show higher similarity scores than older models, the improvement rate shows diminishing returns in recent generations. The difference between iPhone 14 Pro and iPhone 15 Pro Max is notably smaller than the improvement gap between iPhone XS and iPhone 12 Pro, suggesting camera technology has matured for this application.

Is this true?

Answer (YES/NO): YES